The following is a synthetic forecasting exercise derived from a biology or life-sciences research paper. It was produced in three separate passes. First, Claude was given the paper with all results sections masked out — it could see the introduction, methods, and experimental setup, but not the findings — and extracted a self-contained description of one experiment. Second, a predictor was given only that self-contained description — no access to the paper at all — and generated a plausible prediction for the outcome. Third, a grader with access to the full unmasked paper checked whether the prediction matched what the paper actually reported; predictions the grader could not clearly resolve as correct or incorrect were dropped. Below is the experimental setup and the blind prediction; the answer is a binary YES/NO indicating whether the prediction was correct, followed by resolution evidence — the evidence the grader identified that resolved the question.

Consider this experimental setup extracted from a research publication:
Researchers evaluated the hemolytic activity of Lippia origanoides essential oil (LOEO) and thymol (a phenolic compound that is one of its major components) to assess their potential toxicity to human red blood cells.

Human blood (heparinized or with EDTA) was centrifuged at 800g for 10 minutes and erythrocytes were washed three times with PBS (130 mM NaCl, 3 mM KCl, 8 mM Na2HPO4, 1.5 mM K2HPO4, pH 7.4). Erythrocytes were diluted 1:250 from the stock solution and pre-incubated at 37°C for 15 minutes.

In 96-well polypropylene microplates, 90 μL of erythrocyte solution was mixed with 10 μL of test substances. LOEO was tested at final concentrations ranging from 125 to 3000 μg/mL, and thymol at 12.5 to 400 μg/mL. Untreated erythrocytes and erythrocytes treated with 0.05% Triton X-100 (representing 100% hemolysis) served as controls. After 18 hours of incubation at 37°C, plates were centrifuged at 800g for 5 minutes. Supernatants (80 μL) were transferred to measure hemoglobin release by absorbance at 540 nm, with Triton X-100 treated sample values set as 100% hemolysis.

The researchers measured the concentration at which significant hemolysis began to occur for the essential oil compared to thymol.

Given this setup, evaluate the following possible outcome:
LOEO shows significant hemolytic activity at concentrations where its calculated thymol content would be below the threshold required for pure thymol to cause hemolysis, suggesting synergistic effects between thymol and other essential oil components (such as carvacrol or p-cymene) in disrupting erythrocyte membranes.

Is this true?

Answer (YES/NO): NO